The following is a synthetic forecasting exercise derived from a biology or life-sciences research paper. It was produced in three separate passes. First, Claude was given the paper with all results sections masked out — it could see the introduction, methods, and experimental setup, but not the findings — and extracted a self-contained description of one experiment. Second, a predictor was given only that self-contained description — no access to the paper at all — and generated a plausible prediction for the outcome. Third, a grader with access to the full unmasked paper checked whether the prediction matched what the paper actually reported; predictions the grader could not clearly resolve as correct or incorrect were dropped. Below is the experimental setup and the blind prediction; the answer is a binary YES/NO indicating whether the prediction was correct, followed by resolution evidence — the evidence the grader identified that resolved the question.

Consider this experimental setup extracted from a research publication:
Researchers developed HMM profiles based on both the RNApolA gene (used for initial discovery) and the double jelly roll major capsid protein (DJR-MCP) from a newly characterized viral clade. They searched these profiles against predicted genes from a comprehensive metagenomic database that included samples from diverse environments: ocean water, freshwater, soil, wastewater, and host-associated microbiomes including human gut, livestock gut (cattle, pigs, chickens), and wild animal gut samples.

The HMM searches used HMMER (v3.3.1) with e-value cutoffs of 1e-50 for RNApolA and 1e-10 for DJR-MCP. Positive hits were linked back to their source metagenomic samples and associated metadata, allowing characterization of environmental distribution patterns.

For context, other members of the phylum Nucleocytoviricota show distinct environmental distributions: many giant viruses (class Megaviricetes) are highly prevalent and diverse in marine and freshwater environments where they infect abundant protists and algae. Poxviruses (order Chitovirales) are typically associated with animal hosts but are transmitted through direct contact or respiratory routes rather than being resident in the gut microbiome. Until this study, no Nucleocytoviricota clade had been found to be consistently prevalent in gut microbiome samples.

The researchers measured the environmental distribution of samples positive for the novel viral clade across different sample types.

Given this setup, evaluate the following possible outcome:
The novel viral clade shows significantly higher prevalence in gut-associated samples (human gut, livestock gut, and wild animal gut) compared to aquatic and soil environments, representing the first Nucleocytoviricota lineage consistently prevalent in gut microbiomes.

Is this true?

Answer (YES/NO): YES